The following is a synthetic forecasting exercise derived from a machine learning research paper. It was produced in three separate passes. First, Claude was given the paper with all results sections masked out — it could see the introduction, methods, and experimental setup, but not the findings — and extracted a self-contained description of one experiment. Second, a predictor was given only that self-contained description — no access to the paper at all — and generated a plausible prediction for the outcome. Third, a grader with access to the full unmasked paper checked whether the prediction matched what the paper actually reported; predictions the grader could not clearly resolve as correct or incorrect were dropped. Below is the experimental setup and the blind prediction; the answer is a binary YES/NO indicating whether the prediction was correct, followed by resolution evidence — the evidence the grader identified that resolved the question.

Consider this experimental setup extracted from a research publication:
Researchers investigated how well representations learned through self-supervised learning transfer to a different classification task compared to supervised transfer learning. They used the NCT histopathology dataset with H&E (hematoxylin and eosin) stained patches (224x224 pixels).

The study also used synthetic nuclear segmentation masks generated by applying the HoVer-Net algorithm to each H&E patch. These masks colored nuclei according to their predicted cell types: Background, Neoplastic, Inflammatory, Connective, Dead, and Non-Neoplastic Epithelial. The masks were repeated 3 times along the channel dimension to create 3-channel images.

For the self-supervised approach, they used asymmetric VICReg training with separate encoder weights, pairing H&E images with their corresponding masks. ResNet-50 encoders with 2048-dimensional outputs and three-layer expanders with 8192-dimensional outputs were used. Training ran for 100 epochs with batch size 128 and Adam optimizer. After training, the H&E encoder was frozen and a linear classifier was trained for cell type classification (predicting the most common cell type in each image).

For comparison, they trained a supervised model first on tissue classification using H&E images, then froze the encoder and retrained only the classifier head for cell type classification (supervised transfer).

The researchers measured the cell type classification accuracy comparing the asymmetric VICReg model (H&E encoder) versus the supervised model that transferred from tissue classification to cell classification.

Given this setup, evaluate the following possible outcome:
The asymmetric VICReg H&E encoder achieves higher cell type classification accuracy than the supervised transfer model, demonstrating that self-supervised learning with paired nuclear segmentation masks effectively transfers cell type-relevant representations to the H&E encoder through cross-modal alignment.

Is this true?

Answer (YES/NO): YES